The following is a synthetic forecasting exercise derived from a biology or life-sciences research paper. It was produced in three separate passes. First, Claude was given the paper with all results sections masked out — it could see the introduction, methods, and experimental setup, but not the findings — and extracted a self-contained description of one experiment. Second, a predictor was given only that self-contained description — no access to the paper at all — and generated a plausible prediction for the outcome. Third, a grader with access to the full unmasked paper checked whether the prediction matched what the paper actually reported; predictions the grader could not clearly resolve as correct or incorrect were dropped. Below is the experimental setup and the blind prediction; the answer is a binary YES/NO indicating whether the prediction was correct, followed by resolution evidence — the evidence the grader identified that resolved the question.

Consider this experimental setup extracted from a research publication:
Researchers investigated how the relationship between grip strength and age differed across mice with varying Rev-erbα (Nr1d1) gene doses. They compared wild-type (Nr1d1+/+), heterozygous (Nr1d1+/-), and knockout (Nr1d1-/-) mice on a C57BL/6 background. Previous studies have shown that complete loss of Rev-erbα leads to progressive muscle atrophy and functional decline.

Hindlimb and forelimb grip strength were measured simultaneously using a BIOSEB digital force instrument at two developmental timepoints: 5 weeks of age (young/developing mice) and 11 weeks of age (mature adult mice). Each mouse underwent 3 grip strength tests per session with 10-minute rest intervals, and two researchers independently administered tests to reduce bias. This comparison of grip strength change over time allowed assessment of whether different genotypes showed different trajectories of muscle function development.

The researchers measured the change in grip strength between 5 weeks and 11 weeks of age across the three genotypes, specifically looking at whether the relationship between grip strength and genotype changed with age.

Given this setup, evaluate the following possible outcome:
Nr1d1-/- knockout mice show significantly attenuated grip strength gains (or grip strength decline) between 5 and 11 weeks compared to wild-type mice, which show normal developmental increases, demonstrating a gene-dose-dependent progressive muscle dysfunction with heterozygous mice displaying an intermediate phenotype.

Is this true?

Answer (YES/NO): NO